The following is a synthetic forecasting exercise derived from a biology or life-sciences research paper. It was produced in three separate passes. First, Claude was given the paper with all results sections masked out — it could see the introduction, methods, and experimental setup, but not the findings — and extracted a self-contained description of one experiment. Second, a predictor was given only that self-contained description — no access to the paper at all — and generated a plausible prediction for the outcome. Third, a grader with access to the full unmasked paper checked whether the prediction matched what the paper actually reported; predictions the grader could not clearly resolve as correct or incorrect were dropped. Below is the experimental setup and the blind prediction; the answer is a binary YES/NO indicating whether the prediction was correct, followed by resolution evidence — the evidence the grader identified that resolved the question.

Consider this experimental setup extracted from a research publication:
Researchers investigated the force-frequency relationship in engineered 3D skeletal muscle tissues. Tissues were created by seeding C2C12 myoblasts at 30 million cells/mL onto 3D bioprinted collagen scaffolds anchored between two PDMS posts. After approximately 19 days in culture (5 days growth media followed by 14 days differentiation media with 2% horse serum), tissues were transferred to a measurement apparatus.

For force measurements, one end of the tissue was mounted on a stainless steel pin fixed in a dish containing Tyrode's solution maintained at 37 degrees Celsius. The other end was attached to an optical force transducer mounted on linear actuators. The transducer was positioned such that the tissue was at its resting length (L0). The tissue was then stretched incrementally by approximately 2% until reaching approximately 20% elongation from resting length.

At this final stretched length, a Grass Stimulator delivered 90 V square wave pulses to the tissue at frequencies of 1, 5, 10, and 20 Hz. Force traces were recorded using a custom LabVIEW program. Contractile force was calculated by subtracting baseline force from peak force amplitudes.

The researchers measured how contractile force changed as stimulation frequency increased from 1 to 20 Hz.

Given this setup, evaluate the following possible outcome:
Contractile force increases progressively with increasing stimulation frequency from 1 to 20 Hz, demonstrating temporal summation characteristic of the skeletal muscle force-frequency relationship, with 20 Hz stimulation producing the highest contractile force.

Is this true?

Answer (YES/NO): YES